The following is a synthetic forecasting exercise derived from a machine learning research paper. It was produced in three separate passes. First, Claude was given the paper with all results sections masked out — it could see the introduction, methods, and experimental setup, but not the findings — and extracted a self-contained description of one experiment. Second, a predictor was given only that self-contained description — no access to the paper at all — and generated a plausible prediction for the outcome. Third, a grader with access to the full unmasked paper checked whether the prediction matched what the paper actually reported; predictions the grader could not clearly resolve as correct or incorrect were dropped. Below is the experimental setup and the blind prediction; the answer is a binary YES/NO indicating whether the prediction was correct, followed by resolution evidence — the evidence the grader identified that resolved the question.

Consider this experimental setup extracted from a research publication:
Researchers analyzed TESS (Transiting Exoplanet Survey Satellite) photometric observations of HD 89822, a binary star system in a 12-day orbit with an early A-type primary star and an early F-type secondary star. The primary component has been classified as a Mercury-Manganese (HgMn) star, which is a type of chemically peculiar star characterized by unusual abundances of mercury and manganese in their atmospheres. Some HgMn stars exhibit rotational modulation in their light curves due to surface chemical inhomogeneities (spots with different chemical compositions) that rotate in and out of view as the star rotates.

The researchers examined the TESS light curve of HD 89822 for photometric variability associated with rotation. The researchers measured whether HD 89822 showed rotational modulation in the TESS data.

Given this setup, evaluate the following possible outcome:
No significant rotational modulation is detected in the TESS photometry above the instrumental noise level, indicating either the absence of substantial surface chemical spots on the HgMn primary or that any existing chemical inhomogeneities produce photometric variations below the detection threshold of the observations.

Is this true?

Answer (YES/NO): YES